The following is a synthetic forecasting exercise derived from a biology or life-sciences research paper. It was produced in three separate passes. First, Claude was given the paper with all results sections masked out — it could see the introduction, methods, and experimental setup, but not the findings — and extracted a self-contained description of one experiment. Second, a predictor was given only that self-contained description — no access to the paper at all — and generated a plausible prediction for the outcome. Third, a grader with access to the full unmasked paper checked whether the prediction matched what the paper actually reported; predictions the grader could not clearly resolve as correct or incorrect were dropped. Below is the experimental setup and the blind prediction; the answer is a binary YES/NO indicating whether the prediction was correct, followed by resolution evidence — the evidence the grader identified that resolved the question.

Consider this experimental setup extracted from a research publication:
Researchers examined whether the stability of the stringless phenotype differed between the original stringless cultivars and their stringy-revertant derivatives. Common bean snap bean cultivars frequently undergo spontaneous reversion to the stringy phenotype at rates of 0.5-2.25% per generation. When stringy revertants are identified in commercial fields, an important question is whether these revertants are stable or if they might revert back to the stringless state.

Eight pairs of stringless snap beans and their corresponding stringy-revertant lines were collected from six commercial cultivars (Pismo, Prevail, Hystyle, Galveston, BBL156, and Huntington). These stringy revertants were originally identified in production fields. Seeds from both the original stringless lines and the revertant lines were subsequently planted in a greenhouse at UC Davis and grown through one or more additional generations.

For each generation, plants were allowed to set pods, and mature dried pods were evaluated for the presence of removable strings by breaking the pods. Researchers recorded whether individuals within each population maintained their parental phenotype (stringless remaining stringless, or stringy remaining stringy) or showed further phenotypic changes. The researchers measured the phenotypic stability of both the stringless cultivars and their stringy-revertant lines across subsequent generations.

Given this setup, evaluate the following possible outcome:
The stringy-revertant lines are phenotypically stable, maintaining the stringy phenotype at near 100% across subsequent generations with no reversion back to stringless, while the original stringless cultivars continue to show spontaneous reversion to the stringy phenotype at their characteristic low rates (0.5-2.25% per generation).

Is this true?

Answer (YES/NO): NO